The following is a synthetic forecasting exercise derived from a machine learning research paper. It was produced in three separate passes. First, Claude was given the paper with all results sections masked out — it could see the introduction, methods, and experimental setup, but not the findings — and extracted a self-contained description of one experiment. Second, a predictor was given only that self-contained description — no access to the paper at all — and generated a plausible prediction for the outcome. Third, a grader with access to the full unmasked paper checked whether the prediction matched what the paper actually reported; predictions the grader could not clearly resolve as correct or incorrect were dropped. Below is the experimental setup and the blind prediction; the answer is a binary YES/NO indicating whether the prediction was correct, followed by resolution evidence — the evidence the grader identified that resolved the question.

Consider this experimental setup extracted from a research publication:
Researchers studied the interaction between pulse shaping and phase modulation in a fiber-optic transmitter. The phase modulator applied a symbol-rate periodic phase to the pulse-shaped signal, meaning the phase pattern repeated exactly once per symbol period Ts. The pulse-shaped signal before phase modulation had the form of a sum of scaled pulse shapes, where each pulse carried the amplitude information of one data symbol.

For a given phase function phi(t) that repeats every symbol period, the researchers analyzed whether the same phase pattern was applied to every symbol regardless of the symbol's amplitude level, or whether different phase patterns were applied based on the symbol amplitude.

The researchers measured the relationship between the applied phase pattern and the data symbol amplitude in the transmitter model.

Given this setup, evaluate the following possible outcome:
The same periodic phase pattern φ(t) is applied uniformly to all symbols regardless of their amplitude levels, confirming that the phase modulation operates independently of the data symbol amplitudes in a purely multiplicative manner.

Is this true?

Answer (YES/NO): YES